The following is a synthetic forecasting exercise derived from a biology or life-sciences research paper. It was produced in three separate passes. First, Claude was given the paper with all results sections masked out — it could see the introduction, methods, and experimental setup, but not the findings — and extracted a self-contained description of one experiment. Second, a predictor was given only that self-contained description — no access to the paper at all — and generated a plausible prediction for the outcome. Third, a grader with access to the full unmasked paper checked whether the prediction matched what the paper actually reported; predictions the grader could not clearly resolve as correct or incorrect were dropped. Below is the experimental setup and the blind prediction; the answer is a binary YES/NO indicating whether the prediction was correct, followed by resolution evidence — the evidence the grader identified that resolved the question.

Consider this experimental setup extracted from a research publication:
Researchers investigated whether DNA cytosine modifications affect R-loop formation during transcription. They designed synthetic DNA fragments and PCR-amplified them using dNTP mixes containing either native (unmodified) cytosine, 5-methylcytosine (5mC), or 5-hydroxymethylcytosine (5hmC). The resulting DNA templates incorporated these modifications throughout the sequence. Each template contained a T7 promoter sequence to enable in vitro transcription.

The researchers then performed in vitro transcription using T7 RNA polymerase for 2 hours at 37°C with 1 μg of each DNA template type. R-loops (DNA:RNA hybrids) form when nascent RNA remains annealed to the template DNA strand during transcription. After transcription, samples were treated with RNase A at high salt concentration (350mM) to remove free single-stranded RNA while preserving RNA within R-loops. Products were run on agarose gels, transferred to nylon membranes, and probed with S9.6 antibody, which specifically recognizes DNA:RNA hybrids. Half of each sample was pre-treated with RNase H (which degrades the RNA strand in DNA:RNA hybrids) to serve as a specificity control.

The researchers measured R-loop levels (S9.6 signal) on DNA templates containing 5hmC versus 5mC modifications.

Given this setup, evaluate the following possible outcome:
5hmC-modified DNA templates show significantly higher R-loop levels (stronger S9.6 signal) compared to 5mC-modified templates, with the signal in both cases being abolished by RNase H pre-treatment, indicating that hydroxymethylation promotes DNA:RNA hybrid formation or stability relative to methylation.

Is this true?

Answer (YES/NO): YES